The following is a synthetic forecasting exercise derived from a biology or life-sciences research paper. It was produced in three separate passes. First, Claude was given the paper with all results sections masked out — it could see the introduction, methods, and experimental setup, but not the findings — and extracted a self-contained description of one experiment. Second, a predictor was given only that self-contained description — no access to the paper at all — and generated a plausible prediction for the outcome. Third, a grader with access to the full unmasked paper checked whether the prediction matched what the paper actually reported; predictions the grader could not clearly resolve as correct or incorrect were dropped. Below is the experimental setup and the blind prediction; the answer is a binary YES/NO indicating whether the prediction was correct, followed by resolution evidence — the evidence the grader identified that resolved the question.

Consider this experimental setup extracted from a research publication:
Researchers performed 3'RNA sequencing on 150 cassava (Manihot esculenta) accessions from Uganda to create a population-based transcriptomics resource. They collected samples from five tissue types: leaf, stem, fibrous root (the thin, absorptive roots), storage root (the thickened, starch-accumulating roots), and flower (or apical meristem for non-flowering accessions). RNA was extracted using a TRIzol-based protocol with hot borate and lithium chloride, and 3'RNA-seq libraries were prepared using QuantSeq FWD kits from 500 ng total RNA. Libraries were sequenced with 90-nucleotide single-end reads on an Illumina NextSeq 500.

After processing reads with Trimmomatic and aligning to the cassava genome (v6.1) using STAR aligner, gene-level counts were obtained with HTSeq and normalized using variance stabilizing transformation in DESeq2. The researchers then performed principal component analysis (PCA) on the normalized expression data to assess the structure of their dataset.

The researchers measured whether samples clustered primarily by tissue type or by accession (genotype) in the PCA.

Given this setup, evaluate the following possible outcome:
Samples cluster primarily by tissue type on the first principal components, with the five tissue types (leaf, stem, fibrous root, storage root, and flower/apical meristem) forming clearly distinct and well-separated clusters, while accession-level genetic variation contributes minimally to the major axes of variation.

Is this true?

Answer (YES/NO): NO